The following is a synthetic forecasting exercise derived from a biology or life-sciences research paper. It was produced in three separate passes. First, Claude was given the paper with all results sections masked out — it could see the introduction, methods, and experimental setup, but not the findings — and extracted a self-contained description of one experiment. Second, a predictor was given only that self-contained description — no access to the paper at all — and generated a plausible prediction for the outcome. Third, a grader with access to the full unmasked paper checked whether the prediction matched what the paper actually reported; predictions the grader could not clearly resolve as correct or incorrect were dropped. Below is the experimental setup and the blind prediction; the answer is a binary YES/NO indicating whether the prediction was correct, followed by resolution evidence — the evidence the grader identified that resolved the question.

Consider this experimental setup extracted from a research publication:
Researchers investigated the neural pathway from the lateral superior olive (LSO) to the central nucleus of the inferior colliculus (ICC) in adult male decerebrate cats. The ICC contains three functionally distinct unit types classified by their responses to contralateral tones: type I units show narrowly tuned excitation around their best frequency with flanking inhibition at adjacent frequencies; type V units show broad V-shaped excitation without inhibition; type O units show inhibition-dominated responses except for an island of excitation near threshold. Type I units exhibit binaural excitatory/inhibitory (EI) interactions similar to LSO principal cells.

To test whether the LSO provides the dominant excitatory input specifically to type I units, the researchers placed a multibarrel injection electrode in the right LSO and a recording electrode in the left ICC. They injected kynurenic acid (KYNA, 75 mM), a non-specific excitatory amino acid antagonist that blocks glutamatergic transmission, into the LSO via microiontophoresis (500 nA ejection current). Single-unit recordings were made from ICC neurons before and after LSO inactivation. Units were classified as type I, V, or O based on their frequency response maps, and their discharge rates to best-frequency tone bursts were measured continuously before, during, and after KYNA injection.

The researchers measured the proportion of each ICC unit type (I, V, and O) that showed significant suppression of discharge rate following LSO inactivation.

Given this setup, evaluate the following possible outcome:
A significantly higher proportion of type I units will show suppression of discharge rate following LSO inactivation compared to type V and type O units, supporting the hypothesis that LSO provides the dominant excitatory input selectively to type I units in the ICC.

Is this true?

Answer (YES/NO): YES